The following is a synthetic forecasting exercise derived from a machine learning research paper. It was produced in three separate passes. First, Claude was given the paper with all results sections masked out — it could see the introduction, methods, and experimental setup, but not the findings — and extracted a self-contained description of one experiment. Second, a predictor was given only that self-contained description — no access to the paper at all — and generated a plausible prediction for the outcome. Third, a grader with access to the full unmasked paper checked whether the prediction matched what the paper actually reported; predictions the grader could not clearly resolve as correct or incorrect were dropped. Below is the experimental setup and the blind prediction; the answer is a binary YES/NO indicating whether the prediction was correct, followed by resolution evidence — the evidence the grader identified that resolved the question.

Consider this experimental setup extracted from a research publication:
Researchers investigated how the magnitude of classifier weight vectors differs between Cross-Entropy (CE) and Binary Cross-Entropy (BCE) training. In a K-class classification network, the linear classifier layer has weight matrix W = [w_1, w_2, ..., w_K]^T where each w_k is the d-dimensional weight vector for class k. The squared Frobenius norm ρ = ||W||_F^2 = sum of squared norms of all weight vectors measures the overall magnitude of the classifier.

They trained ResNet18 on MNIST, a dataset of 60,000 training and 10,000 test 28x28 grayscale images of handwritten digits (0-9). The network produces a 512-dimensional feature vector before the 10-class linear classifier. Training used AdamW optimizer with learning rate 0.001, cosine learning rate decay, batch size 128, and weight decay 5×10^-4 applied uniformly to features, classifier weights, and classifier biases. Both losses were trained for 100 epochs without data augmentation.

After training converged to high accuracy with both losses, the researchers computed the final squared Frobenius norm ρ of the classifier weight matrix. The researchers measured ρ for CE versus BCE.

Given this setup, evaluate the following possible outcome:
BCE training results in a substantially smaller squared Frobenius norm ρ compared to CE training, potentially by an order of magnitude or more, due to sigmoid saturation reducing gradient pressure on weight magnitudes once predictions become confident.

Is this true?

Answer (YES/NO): NO